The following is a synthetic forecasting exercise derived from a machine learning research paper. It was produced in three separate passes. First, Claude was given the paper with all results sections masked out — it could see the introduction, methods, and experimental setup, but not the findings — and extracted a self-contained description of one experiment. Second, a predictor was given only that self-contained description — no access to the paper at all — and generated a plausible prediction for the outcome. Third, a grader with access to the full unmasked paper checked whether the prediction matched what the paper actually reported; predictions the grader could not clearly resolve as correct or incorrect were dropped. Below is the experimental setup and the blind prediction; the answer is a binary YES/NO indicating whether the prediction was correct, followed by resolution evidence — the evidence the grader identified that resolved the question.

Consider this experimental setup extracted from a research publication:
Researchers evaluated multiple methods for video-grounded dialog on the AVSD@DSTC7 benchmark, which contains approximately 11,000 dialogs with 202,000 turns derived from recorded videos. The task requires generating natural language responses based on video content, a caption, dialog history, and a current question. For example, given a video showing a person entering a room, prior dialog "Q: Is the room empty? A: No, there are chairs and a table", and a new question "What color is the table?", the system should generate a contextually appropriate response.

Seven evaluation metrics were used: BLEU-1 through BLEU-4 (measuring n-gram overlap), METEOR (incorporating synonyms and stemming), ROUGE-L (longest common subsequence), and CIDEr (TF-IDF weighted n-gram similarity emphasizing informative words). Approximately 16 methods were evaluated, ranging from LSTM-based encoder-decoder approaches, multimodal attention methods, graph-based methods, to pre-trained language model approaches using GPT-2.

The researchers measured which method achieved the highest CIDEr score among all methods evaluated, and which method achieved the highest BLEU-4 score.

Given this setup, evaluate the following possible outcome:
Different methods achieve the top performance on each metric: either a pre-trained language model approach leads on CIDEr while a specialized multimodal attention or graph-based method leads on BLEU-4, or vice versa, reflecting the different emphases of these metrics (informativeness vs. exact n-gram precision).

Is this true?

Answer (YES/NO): NO